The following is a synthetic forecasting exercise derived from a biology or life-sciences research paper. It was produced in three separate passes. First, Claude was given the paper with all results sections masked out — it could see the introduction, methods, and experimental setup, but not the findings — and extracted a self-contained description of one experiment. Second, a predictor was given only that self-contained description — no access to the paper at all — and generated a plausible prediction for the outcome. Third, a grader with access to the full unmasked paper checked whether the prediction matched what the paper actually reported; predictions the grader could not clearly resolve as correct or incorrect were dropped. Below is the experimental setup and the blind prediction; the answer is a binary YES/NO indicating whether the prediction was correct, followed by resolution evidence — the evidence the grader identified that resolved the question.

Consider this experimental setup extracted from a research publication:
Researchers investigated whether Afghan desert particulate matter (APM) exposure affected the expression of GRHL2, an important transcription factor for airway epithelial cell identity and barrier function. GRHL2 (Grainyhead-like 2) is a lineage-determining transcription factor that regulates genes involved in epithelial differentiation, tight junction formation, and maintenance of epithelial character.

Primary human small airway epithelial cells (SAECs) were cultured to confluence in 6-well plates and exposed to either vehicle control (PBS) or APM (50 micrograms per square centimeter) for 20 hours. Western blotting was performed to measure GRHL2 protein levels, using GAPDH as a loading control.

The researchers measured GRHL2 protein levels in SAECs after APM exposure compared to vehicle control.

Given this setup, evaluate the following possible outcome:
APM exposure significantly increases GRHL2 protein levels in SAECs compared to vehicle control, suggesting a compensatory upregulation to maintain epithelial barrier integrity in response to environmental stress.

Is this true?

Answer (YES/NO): NO